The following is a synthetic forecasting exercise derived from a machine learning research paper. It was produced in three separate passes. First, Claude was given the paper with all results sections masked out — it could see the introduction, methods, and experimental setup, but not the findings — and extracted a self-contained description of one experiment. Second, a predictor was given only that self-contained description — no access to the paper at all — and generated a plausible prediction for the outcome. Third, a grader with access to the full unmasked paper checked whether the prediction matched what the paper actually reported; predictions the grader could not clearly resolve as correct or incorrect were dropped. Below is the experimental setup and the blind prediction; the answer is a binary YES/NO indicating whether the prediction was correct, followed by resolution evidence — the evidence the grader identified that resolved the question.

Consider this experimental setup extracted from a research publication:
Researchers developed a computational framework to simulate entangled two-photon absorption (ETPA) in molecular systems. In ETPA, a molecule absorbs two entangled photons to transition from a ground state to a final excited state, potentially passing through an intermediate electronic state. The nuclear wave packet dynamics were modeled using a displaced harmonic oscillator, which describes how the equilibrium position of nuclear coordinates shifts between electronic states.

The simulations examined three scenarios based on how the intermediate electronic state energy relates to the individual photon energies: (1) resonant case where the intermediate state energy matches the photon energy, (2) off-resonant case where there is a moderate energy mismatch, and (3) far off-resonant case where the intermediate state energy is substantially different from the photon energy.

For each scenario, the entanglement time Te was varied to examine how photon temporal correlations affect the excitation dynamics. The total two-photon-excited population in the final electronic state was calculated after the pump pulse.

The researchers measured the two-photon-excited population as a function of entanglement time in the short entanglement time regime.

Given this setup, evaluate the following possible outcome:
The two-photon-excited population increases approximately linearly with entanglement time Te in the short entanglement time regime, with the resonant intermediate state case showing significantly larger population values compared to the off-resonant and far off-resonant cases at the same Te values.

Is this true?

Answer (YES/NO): NO